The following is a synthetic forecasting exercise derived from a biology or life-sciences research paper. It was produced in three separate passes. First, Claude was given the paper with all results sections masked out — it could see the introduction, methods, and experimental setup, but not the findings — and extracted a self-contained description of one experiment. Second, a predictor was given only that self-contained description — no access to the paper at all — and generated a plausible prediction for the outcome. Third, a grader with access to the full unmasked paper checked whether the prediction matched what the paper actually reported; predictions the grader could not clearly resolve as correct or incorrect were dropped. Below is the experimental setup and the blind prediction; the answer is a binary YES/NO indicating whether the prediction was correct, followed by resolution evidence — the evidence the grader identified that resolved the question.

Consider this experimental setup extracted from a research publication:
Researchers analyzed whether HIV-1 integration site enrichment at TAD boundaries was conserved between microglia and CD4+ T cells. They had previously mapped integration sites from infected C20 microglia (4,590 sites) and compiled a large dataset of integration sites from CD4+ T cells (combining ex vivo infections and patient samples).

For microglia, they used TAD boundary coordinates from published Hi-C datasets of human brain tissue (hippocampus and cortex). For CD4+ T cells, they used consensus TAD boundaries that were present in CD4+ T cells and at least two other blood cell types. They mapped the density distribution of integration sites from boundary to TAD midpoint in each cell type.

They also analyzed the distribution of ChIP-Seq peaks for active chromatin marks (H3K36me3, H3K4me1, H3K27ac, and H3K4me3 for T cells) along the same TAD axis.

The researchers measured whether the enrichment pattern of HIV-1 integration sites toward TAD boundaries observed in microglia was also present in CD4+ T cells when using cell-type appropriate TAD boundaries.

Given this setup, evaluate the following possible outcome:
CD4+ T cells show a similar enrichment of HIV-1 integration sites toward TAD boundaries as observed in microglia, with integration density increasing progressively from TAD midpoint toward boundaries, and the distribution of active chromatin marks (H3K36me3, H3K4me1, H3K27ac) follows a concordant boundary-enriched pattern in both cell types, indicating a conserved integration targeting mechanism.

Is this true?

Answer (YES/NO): YES